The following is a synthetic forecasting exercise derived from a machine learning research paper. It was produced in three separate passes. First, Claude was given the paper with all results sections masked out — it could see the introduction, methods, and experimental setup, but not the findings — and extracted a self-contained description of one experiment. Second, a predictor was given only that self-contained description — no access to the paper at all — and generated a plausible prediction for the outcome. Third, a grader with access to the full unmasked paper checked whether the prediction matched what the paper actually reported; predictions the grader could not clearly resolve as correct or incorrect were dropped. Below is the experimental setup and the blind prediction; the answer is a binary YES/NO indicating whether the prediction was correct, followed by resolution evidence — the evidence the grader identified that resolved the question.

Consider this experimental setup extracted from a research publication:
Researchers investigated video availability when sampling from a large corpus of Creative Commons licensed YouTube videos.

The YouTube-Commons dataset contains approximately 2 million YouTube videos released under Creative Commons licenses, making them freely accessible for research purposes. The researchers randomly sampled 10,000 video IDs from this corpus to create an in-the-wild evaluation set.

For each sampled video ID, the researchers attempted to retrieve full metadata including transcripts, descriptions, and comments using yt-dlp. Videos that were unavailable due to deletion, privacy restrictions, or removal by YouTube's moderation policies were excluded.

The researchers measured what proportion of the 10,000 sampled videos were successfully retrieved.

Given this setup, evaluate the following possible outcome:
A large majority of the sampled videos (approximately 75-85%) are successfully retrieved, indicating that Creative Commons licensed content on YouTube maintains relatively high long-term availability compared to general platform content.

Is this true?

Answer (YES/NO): NO